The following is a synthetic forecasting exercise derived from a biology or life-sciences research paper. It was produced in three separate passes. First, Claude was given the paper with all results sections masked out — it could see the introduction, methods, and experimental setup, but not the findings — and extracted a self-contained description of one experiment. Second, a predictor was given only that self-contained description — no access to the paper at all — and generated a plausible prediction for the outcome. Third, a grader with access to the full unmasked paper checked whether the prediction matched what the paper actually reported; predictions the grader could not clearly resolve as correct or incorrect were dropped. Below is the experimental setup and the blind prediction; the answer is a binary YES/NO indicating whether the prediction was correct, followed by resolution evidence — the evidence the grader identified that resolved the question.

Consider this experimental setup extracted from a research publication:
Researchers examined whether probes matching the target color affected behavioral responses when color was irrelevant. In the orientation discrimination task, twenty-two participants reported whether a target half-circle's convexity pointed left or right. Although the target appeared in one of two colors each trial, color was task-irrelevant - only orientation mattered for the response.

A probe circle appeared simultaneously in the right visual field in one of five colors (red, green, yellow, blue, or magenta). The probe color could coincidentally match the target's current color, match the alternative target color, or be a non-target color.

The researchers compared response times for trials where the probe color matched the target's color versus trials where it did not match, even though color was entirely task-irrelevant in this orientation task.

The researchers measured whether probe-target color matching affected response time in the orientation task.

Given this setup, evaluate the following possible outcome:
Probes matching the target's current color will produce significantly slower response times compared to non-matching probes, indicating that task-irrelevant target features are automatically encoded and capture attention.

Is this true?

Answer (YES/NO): YES